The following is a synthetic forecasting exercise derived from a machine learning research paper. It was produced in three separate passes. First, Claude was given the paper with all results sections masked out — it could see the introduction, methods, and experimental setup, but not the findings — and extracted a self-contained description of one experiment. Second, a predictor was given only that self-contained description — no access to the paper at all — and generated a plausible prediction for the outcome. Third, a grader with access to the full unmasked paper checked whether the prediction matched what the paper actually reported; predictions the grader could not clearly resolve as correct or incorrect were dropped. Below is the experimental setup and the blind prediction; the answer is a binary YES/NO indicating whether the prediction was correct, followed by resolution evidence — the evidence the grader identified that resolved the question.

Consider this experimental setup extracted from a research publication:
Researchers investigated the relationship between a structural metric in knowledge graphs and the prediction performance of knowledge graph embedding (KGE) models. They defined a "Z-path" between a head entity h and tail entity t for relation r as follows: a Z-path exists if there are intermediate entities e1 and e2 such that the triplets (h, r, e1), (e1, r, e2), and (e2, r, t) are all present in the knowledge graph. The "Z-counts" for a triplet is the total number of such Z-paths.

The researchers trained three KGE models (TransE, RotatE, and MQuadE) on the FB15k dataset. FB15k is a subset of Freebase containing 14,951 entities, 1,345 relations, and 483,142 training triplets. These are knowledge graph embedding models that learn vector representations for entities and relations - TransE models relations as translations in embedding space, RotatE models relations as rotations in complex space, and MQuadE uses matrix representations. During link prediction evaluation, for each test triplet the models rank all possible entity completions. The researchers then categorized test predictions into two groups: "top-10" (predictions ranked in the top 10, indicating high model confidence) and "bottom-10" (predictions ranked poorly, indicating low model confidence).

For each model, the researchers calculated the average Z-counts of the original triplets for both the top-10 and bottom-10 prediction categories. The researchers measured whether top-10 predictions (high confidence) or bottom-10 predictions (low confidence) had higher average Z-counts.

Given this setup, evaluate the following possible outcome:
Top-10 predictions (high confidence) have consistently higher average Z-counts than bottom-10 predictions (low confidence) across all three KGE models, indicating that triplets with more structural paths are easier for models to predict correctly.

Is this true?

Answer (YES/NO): NO